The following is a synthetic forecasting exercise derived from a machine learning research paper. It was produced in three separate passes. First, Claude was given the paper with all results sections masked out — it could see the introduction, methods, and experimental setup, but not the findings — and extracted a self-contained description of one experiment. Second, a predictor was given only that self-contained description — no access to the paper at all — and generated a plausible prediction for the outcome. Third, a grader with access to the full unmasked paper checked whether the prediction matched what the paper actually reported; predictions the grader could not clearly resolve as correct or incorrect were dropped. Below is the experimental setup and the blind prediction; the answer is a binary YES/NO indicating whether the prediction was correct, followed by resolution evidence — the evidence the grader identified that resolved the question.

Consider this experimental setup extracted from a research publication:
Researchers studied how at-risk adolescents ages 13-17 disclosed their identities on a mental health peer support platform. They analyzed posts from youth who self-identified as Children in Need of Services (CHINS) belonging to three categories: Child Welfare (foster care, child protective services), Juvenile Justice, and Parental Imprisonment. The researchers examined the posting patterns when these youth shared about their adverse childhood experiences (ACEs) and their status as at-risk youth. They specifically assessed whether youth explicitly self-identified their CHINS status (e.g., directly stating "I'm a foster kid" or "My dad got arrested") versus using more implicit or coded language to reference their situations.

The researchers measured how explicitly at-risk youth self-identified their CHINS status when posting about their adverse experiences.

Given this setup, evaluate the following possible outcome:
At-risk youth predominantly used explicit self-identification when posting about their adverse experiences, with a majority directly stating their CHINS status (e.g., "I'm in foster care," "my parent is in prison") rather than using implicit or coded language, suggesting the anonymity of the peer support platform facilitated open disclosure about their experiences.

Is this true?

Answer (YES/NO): YES